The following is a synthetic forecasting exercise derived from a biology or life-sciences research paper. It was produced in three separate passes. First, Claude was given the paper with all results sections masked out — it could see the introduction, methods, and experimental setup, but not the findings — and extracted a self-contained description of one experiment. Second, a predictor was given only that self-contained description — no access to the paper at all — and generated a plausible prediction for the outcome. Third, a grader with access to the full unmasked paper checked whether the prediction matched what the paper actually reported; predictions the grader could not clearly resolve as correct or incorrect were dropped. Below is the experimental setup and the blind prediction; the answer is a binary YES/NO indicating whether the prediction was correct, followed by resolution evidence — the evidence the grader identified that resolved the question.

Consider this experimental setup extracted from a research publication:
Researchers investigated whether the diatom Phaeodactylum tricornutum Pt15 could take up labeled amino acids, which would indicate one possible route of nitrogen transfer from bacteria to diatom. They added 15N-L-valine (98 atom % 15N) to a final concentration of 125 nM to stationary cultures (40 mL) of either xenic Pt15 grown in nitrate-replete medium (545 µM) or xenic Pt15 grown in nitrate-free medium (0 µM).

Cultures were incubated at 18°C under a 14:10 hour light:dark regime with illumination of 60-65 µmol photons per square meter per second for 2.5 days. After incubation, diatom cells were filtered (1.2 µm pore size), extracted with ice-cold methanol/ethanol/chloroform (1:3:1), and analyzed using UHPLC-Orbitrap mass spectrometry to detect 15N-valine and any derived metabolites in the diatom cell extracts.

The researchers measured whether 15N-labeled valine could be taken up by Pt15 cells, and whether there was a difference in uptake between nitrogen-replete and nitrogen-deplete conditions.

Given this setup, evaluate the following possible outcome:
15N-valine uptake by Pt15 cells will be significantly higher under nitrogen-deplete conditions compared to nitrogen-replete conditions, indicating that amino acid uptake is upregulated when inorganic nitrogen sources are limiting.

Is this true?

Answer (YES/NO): YES